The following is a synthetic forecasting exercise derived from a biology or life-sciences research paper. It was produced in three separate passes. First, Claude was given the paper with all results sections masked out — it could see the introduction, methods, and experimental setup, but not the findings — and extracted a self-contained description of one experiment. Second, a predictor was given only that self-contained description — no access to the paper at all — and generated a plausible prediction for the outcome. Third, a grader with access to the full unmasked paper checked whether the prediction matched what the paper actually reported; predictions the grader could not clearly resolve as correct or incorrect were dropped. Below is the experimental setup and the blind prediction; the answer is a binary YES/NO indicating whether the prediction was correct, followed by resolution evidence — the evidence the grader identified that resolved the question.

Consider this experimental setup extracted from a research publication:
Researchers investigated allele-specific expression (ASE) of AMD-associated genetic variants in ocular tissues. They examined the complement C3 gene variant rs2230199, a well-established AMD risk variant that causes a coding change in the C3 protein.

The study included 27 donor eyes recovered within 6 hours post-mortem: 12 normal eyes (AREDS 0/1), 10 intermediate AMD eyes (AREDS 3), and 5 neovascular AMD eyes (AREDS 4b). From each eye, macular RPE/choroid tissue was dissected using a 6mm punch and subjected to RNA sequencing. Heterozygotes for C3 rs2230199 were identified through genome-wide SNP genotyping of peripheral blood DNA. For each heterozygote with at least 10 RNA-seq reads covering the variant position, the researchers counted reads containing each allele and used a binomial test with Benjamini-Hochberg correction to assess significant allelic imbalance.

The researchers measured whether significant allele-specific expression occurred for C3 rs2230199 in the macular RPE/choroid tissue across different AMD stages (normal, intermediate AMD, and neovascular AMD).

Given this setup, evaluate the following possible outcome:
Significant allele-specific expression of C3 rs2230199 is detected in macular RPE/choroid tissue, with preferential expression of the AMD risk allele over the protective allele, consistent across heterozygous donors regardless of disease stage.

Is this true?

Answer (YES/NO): NO